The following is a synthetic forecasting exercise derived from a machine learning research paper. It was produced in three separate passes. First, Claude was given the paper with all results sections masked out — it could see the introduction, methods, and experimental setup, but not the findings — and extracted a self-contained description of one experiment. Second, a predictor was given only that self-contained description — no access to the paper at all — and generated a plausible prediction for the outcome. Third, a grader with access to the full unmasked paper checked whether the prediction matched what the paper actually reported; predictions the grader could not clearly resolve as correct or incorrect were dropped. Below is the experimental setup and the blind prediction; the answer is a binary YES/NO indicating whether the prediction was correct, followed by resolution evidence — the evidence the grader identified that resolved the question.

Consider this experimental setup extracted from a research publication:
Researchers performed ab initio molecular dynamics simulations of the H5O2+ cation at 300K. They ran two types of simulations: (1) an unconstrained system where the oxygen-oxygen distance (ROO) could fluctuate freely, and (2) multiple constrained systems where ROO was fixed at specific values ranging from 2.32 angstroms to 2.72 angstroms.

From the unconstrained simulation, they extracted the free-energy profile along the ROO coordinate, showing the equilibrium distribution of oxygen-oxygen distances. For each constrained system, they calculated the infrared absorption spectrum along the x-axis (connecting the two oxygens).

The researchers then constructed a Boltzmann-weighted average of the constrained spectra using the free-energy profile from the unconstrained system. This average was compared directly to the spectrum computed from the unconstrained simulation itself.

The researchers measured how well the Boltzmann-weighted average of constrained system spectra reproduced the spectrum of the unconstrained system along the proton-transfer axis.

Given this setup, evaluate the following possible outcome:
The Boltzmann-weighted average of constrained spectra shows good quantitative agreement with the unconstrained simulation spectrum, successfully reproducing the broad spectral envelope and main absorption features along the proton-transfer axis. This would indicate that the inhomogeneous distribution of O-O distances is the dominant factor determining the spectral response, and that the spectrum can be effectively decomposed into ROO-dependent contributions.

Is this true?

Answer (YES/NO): YES